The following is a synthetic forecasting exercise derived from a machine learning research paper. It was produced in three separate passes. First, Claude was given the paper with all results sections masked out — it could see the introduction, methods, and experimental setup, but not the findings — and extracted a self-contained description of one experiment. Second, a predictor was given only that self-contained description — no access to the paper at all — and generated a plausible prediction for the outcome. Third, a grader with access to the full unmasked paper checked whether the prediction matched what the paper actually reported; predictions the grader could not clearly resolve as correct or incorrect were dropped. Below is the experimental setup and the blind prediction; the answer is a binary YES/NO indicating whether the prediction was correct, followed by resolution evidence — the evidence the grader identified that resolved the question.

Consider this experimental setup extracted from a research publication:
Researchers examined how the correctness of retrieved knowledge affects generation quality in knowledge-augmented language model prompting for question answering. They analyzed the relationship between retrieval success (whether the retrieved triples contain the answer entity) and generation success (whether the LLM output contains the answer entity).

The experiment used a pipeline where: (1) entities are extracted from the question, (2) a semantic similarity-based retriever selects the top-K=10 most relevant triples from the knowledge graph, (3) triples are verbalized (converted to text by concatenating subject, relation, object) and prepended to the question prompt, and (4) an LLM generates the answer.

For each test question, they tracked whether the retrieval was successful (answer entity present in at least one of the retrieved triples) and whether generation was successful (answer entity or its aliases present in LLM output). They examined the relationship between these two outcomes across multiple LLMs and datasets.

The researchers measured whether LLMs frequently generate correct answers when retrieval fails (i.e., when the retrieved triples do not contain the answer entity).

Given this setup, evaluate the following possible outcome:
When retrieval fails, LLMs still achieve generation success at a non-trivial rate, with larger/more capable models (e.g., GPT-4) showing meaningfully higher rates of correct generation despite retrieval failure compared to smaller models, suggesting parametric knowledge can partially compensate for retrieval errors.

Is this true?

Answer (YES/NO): NO